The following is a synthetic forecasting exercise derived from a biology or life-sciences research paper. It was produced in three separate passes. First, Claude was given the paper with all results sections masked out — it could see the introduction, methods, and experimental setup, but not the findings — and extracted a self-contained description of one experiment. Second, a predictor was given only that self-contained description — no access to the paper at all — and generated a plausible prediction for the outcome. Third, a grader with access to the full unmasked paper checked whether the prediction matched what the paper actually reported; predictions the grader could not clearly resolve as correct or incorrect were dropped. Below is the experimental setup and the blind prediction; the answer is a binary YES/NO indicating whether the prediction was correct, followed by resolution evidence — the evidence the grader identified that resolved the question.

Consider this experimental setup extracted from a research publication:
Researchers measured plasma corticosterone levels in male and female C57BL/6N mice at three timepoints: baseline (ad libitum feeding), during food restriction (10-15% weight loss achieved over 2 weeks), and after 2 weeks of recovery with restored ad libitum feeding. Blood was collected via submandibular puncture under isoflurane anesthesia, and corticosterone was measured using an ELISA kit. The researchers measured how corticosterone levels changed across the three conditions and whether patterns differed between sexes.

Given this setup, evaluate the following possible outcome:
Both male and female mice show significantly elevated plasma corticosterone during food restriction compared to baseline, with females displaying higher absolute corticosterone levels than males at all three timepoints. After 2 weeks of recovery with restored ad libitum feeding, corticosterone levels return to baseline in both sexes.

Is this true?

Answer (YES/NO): NO